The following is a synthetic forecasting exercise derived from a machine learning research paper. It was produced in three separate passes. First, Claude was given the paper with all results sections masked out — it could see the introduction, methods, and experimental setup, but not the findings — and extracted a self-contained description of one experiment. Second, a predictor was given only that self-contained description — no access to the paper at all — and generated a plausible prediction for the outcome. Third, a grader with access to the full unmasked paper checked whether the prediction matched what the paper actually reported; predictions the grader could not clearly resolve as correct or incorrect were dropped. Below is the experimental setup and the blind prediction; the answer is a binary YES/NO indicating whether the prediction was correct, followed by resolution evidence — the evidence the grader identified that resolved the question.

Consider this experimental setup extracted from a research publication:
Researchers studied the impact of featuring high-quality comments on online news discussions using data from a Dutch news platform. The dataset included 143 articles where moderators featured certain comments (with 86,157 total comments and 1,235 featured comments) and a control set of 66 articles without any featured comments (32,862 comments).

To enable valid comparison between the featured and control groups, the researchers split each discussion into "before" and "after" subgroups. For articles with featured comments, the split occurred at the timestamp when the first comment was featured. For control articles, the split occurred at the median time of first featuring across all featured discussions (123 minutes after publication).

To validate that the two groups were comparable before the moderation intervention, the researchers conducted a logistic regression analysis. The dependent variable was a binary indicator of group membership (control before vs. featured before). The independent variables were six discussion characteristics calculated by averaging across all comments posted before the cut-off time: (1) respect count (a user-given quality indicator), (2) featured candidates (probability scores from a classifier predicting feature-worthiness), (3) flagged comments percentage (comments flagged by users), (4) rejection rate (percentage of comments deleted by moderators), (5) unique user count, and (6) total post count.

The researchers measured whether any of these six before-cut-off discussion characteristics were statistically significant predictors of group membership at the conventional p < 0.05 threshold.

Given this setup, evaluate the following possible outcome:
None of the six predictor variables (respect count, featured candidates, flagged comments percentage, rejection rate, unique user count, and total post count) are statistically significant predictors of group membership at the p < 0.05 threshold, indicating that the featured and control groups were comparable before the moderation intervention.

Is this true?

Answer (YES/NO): YES